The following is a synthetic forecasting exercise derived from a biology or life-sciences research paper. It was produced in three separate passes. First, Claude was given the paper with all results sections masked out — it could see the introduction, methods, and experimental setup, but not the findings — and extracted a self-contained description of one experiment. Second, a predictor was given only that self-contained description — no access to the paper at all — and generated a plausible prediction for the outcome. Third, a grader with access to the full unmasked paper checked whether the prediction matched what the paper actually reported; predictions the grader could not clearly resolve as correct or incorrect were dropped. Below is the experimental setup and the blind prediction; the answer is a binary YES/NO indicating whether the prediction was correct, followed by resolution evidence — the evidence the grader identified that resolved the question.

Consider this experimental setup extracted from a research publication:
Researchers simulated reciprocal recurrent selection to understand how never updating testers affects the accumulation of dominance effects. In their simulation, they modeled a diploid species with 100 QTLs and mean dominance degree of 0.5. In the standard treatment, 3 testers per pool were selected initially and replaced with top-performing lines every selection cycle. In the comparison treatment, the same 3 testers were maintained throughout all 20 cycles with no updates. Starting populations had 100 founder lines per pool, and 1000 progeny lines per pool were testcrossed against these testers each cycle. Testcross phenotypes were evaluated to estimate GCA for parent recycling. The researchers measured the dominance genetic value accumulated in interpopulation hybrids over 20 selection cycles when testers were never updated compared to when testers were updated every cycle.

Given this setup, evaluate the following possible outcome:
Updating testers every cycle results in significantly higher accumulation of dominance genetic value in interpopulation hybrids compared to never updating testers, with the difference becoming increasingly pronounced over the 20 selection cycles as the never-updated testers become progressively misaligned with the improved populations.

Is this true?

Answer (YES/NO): YES